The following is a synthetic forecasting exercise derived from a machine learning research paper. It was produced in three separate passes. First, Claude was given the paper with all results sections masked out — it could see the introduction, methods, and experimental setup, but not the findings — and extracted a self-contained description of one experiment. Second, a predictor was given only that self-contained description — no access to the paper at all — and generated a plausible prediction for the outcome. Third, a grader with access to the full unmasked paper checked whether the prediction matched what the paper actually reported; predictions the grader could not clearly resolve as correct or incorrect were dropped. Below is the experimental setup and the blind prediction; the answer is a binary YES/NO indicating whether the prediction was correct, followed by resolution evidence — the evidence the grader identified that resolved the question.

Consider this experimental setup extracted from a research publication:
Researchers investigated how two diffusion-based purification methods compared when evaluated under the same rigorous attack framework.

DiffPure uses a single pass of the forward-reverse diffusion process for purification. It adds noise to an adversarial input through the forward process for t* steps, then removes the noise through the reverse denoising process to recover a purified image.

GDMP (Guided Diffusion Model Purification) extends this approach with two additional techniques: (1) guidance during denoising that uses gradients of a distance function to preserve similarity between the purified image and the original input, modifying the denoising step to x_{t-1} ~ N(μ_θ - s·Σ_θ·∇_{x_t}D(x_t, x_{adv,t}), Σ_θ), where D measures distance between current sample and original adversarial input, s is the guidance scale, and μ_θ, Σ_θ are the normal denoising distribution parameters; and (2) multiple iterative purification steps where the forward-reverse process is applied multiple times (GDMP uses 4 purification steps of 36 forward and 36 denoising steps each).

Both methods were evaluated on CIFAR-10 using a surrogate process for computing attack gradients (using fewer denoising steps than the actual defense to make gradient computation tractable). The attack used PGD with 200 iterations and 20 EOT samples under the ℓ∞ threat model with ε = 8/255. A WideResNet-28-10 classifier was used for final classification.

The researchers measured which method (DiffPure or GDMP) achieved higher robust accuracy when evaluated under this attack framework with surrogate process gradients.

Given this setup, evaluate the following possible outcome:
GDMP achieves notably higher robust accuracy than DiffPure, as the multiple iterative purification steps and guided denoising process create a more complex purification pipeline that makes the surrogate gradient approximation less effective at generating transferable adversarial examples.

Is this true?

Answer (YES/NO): NO